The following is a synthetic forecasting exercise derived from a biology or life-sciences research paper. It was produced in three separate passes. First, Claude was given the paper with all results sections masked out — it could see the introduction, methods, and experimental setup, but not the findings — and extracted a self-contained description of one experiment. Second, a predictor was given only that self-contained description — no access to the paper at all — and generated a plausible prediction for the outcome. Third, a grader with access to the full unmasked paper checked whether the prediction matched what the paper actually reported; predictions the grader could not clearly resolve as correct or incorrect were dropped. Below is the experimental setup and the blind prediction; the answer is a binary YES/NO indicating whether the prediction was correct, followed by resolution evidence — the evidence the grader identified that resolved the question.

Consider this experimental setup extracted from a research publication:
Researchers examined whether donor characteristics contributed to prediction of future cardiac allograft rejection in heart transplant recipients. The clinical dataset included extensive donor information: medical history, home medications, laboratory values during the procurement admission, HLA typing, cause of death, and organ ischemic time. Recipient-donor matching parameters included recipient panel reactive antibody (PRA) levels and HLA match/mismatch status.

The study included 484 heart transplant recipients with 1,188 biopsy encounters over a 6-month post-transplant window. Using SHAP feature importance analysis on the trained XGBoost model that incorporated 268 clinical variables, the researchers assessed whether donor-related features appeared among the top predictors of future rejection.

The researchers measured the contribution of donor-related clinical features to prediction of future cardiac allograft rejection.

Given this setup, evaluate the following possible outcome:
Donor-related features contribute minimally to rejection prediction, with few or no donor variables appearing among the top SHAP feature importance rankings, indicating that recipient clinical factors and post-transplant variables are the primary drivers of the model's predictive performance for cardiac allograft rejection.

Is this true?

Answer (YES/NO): YES